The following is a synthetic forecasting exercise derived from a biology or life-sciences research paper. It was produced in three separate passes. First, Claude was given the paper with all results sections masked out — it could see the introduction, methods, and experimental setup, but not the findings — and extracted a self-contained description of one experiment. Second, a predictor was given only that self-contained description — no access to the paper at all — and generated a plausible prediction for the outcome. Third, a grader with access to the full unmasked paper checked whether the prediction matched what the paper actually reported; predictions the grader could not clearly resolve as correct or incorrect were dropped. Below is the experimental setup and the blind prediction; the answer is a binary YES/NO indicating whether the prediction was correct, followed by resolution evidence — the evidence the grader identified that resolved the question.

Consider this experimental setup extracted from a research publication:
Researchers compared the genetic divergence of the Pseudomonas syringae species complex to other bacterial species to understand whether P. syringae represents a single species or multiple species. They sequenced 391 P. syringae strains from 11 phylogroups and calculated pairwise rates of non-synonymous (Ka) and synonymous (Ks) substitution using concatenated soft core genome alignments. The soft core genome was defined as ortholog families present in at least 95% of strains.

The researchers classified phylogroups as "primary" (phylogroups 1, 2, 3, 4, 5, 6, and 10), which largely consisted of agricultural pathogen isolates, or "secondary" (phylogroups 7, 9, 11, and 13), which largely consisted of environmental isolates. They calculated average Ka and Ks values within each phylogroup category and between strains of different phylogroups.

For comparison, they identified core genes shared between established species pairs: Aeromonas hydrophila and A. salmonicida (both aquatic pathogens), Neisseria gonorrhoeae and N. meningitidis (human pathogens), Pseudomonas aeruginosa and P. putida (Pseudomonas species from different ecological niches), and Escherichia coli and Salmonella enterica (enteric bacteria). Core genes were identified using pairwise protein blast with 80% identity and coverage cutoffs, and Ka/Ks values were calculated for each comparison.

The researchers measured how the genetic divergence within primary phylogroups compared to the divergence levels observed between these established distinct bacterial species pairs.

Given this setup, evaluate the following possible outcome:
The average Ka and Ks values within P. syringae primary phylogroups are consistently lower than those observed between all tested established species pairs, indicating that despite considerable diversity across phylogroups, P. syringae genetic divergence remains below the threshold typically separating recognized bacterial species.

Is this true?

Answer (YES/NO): YES